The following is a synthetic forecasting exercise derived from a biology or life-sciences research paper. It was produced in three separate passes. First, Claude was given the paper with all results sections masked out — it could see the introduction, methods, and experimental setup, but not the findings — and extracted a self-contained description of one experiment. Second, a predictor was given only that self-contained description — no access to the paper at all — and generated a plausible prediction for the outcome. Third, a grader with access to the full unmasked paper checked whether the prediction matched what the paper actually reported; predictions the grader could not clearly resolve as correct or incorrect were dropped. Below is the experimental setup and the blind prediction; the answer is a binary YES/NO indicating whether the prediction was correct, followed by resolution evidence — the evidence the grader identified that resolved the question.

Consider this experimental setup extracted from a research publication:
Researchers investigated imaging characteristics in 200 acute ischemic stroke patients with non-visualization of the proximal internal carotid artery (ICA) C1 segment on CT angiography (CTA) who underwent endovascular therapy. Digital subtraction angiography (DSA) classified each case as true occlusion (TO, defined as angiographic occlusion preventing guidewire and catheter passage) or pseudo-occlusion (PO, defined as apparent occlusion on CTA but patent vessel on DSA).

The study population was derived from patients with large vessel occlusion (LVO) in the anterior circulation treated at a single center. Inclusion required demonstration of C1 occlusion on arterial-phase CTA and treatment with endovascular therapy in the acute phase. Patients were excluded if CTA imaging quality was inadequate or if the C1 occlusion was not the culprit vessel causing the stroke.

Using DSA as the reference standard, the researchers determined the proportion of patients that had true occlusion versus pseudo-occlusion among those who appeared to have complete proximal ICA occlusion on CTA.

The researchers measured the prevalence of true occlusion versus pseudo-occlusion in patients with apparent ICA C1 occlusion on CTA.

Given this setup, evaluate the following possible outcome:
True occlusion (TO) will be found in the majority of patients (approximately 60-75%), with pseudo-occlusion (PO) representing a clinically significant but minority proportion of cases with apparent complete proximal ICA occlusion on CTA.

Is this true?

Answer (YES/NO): NO